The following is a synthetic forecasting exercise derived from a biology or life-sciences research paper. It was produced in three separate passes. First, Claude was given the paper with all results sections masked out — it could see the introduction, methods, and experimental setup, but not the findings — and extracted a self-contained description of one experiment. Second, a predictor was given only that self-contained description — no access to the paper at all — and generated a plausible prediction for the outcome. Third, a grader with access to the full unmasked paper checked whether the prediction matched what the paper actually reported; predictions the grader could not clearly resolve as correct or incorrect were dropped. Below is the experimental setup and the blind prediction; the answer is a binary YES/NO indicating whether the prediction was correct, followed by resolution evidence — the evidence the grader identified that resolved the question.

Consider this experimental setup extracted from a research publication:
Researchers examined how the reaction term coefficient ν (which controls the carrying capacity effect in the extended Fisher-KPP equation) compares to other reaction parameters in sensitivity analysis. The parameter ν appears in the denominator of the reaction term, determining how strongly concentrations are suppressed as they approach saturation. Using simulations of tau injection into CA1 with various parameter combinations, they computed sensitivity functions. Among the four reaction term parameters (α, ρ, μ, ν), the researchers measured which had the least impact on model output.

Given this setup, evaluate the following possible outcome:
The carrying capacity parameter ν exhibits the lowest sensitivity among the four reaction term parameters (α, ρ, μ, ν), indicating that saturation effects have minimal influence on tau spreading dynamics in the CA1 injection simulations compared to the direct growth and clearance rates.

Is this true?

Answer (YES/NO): YES